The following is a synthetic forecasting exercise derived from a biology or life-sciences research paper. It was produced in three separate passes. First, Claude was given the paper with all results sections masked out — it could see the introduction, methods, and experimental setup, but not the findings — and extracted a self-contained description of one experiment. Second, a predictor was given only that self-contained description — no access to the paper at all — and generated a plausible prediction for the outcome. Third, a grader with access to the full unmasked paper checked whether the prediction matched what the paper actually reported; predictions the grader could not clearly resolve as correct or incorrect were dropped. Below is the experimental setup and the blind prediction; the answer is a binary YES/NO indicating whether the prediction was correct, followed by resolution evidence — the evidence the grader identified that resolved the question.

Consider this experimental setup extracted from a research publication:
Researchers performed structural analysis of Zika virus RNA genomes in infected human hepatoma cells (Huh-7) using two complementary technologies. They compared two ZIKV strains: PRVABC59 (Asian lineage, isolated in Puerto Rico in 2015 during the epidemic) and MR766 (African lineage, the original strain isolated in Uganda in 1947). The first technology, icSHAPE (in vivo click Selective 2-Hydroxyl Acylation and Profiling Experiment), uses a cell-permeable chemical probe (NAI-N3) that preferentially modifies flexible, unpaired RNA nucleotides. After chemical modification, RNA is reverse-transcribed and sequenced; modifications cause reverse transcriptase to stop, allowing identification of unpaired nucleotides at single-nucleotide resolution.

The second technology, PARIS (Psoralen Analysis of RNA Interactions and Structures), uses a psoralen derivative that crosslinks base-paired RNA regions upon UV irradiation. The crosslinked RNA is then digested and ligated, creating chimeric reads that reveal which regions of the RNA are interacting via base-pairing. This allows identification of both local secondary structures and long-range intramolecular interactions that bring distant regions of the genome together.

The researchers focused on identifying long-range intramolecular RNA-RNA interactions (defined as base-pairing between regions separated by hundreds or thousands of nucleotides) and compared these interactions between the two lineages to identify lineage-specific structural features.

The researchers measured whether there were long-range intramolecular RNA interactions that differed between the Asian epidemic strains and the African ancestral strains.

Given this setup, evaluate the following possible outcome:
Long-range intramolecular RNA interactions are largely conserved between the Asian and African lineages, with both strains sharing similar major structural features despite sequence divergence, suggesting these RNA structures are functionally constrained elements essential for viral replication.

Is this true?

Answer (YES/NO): NO